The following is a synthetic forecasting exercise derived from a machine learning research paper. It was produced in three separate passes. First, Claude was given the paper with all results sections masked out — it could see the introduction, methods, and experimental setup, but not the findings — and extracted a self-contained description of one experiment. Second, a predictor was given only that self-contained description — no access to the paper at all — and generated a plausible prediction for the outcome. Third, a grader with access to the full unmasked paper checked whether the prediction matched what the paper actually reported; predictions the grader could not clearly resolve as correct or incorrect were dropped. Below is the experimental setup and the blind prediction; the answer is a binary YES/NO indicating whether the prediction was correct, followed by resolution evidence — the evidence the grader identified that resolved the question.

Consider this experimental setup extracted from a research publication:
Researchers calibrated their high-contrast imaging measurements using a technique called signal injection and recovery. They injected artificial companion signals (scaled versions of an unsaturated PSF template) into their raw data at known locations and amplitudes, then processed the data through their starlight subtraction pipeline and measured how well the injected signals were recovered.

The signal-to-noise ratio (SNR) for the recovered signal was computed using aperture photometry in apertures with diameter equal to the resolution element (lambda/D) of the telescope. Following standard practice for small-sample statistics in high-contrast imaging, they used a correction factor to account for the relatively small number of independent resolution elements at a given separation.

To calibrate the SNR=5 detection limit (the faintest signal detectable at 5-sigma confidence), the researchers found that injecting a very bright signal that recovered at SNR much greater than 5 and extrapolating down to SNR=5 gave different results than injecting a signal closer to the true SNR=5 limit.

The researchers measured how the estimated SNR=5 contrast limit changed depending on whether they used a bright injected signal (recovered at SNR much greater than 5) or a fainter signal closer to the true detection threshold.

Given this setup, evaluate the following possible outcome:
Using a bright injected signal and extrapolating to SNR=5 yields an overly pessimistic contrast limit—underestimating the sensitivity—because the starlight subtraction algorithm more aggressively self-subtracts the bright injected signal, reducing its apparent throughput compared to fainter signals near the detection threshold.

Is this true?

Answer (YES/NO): NO